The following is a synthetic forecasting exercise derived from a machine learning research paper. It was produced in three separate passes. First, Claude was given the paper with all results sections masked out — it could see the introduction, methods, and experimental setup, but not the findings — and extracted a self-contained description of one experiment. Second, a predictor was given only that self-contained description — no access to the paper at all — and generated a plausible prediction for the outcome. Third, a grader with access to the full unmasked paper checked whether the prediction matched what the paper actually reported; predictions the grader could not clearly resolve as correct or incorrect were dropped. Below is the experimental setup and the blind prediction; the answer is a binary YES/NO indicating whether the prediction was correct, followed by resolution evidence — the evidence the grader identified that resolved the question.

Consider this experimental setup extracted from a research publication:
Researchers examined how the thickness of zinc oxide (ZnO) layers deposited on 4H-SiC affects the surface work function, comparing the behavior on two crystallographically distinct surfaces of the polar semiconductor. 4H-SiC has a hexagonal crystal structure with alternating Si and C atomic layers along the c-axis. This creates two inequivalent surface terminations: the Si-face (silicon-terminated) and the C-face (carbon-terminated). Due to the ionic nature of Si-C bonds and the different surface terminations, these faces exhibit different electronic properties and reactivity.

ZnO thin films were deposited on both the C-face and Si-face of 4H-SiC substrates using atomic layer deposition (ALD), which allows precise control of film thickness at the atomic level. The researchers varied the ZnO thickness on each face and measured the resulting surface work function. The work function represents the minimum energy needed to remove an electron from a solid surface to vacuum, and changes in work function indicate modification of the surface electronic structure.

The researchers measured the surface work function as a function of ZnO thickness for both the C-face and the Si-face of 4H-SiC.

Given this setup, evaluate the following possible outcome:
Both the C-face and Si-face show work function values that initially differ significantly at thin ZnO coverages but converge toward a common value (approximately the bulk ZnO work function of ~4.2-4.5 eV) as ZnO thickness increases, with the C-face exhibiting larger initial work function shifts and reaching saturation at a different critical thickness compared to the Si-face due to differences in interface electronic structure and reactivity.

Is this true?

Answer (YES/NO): NO